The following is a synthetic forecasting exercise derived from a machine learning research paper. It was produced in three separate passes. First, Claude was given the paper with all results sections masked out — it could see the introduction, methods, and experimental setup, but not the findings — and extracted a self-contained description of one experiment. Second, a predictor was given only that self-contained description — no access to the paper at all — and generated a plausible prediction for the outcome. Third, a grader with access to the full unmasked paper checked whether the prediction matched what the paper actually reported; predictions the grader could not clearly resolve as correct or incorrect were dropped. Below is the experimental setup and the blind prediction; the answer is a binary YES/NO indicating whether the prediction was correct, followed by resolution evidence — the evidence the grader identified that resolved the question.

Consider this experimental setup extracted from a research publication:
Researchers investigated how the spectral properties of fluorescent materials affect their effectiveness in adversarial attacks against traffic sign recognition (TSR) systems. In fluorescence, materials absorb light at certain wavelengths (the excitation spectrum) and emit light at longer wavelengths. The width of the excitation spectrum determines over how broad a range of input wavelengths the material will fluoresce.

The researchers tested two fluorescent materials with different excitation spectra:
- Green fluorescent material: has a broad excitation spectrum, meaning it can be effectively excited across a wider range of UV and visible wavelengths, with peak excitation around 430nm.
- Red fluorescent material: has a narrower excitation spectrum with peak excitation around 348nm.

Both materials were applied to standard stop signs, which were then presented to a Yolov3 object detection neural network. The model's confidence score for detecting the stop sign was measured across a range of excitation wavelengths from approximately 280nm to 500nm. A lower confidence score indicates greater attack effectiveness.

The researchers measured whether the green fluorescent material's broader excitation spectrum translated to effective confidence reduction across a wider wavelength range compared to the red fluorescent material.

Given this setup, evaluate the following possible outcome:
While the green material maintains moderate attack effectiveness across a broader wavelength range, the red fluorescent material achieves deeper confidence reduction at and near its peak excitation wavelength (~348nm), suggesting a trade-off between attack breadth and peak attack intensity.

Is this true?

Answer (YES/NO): NO